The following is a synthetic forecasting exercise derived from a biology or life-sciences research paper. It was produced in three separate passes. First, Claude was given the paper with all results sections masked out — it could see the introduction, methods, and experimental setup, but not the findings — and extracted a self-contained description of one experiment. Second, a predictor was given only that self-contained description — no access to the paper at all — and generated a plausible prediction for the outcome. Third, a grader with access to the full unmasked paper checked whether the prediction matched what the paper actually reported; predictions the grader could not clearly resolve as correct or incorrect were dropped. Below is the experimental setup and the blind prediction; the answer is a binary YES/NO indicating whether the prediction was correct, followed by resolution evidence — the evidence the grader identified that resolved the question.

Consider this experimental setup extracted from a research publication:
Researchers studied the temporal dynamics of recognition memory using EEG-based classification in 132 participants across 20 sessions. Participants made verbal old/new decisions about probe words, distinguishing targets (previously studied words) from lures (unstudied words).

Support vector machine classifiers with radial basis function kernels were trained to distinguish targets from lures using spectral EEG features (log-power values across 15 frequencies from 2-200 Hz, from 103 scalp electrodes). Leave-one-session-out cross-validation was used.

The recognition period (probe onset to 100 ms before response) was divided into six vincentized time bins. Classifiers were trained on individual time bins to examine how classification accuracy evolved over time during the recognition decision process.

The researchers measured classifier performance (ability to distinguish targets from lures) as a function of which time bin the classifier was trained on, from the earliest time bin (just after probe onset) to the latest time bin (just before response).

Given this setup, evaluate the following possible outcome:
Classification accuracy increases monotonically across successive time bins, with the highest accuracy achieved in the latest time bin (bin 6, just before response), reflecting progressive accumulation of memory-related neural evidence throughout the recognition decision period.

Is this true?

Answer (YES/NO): YES